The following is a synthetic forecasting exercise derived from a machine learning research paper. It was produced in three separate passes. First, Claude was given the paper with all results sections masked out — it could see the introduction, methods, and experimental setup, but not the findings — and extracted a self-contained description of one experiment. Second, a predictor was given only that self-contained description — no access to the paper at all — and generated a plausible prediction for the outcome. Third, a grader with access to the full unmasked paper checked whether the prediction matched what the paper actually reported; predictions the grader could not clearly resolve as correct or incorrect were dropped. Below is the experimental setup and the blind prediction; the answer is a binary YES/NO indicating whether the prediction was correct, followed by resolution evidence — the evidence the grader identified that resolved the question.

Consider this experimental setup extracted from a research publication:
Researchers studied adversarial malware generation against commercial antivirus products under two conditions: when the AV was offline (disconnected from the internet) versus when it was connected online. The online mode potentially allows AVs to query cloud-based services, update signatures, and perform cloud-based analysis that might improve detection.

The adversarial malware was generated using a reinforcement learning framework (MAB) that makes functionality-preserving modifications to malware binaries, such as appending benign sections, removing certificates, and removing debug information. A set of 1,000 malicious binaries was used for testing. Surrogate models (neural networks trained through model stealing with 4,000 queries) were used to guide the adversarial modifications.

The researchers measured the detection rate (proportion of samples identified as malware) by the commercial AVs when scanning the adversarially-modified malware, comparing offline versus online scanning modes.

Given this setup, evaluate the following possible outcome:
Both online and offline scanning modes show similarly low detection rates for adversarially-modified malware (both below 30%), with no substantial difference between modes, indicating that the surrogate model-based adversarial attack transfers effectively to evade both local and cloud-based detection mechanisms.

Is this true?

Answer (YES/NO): NO